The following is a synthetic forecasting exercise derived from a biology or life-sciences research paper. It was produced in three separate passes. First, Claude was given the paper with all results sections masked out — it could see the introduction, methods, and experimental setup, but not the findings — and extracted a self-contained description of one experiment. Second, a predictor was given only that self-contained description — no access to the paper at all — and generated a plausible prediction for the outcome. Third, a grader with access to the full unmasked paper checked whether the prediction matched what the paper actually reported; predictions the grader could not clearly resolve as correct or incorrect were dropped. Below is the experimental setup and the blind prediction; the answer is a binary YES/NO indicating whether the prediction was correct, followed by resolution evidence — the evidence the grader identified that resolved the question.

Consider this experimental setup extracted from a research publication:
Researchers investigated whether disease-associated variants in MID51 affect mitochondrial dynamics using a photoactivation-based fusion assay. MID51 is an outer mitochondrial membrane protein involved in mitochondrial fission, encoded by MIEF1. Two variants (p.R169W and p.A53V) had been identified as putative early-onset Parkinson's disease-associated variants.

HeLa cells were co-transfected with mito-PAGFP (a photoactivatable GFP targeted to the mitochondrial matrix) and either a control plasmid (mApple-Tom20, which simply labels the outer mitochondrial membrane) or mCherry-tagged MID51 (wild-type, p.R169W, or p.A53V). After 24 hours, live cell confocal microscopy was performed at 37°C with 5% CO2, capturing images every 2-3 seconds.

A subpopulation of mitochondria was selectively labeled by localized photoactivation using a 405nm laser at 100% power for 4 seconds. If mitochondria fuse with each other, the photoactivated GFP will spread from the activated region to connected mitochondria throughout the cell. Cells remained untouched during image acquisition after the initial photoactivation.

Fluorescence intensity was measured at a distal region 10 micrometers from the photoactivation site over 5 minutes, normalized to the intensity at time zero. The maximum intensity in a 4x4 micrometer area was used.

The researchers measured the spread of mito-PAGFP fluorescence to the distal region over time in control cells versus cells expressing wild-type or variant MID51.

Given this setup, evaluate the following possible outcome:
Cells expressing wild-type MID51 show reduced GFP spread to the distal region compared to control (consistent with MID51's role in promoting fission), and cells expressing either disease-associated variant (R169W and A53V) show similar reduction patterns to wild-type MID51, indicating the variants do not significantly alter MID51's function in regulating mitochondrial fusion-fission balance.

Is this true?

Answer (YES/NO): NO